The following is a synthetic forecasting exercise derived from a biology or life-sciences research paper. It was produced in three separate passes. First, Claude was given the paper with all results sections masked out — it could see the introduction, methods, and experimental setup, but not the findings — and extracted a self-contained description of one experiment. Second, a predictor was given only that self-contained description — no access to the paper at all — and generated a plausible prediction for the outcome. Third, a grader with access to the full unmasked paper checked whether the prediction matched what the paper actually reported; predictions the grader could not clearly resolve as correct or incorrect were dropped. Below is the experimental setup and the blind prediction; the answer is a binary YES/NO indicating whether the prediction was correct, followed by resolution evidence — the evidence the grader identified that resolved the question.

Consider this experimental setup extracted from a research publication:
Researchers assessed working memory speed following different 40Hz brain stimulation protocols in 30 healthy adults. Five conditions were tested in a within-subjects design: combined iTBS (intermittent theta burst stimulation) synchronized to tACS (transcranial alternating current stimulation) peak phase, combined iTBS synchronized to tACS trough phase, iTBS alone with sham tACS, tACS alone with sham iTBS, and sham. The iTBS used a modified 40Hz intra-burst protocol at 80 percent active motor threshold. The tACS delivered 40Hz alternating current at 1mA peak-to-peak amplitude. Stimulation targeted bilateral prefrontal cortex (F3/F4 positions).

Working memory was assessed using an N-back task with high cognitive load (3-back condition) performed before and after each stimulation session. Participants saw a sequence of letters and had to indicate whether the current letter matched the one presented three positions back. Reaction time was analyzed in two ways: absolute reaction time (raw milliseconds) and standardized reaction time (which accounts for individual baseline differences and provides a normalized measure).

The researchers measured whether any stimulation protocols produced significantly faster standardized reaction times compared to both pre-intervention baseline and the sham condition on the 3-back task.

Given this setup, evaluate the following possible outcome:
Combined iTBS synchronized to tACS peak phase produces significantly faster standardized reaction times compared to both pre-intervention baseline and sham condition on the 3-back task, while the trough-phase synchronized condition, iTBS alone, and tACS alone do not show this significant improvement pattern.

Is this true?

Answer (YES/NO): NO